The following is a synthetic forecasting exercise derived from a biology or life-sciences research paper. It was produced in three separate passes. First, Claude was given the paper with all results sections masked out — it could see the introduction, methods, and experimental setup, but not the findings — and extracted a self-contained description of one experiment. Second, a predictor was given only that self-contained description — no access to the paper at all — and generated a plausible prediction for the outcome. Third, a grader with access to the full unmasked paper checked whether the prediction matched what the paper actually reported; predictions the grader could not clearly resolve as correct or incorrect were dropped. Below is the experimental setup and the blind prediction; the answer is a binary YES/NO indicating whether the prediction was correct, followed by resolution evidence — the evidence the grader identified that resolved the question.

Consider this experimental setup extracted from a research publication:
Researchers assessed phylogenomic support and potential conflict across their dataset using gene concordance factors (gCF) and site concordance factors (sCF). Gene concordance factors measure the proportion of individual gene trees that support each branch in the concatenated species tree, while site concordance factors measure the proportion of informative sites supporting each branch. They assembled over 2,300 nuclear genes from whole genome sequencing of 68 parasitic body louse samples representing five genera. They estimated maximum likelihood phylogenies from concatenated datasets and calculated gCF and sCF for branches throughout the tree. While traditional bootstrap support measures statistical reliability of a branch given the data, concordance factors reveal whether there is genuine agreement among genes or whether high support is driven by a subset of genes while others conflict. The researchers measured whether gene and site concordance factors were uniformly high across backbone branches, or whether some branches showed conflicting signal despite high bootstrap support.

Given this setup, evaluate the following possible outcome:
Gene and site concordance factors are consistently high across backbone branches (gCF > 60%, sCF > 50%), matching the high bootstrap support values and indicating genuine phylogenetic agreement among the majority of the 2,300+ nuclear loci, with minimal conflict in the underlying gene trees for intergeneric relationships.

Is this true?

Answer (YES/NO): NO